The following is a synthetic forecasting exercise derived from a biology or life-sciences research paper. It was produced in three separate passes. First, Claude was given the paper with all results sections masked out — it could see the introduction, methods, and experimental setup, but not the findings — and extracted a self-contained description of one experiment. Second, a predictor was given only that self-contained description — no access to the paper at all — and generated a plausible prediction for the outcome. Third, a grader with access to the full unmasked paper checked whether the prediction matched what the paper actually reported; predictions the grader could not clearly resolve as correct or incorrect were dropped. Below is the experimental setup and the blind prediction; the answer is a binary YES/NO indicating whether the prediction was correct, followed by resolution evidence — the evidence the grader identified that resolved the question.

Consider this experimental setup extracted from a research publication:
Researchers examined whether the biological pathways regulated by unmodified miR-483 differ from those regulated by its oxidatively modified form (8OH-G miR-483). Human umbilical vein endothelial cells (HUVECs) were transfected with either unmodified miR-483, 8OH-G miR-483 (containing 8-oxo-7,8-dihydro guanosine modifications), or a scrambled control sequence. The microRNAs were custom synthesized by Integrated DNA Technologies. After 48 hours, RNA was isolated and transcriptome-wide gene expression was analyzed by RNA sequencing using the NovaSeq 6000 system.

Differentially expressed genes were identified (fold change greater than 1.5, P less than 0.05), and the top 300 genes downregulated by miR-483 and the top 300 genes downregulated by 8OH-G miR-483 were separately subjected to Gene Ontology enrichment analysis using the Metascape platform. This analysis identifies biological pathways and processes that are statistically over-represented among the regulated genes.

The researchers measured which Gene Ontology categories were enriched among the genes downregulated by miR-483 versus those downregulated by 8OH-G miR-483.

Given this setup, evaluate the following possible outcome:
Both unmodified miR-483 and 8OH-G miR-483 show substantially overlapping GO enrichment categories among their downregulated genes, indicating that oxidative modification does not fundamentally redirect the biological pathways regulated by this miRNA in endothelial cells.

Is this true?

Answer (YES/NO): NO